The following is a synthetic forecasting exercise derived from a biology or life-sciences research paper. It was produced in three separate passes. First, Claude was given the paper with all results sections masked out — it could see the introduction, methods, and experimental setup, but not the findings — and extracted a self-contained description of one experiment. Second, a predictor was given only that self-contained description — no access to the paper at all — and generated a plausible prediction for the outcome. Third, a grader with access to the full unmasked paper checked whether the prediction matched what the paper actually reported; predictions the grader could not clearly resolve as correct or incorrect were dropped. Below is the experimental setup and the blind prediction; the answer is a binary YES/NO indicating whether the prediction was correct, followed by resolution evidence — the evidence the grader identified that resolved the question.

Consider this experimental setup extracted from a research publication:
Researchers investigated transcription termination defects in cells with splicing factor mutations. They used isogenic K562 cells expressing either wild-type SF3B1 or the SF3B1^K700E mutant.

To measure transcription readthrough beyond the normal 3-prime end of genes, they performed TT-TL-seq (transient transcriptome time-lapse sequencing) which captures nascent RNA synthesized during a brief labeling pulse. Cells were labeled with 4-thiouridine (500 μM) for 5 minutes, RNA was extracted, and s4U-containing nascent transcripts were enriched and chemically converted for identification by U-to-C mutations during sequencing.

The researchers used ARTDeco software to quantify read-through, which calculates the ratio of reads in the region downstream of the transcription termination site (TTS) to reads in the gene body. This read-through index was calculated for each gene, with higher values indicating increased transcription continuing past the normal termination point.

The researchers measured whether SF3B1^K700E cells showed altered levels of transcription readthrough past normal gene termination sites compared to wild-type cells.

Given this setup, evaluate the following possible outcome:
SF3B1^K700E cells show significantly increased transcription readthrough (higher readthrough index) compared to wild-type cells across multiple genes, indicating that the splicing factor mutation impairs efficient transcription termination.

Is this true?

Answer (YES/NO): NO